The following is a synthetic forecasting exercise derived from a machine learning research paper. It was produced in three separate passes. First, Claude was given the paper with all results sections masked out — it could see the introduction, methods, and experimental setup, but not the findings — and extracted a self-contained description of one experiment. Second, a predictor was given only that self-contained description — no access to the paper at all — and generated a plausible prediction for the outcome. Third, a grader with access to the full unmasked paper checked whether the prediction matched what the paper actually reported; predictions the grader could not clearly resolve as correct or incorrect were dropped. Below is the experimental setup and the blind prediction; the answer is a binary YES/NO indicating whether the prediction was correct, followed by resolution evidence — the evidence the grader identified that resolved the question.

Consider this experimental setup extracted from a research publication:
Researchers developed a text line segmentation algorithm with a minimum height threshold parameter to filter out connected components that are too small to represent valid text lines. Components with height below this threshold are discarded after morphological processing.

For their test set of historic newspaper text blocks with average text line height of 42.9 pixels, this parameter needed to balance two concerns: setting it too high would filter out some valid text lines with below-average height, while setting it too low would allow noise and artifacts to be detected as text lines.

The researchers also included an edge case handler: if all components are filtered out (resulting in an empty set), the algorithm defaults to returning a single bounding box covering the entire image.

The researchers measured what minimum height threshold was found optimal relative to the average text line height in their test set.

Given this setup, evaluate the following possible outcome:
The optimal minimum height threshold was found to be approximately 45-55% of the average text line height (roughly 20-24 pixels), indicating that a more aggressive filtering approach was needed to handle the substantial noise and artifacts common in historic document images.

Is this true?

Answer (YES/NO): NO